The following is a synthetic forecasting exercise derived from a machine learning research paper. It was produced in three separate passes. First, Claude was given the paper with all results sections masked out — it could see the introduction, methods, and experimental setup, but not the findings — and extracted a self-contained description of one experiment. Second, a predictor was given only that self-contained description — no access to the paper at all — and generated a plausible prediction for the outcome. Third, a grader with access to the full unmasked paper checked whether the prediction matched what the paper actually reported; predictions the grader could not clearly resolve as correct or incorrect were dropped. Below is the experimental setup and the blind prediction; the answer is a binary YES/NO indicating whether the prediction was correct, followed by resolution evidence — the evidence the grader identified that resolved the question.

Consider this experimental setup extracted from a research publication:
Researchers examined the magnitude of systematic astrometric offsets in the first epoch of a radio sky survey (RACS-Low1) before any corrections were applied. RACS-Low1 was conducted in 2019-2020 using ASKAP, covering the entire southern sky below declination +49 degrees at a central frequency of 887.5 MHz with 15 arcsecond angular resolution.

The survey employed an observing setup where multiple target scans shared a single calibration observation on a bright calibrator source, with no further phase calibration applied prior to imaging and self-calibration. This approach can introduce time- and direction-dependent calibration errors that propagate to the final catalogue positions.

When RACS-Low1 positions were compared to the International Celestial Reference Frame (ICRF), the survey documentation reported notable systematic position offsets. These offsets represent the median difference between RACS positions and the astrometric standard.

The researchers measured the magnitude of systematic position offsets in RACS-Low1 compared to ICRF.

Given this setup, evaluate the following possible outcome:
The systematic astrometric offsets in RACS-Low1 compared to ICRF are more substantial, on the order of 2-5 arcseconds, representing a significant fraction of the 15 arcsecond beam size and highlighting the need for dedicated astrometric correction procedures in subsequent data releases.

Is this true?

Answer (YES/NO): NO